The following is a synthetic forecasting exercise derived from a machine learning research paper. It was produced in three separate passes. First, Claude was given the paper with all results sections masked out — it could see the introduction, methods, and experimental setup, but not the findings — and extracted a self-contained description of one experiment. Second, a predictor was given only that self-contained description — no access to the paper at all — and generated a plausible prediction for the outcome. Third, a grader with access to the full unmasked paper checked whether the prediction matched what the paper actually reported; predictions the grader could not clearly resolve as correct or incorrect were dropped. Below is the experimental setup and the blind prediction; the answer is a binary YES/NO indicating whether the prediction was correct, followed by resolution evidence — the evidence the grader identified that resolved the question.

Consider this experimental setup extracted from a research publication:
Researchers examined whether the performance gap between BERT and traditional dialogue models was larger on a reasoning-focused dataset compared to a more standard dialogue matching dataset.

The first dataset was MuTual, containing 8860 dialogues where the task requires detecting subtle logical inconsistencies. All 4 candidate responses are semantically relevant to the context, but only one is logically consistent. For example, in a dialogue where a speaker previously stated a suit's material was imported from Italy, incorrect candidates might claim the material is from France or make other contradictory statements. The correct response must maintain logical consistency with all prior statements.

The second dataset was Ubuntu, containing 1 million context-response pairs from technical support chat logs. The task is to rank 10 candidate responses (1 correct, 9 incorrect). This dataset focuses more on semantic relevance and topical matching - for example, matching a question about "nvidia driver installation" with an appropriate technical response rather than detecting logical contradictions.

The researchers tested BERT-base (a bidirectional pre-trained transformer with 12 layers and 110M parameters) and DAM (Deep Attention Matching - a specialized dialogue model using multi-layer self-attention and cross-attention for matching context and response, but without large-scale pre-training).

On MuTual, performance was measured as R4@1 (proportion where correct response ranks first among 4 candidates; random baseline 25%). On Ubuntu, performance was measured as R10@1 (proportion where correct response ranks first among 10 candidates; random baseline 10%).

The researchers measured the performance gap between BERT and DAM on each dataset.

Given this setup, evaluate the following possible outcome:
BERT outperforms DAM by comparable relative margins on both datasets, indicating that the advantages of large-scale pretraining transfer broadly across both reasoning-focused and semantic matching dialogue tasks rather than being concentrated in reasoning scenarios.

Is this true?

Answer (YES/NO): NO